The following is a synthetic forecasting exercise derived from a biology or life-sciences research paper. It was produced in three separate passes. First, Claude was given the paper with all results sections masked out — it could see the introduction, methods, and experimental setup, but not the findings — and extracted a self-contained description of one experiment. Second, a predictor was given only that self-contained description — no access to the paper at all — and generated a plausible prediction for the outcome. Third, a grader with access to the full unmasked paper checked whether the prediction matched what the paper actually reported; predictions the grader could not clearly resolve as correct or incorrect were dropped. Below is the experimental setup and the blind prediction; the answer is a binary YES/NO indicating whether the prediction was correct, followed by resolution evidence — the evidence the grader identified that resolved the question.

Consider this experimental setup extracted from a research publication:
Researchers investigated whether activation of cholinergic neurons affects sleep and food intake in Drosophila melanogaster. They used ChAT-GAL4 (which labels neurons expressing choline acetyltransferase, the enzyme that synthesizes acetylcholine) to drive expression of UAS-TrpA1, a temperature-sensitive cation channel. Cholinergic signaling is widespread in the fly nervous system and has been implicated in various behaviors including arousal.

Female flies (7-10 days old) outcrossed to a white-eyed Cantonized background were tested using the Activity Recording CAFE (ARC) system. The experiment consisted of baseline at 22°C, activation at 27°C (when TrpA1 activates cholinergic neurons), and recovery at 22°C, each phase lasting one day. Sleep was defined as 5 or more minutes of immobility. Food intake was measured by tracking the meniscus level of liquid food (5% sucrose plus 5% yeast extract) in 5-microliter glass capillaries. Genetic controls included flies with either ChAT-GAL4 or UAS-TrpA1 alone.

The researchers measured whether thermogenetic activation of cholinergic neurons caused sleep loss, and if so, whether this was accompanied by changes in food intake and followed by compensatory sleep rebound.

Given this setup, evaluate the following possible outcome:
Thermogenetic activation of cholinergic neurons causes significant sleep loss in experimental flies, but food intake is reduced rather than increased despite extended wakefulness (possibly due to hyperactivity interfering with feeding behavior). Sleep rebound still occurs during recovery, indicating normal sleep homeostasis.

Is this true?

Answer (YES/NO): NO